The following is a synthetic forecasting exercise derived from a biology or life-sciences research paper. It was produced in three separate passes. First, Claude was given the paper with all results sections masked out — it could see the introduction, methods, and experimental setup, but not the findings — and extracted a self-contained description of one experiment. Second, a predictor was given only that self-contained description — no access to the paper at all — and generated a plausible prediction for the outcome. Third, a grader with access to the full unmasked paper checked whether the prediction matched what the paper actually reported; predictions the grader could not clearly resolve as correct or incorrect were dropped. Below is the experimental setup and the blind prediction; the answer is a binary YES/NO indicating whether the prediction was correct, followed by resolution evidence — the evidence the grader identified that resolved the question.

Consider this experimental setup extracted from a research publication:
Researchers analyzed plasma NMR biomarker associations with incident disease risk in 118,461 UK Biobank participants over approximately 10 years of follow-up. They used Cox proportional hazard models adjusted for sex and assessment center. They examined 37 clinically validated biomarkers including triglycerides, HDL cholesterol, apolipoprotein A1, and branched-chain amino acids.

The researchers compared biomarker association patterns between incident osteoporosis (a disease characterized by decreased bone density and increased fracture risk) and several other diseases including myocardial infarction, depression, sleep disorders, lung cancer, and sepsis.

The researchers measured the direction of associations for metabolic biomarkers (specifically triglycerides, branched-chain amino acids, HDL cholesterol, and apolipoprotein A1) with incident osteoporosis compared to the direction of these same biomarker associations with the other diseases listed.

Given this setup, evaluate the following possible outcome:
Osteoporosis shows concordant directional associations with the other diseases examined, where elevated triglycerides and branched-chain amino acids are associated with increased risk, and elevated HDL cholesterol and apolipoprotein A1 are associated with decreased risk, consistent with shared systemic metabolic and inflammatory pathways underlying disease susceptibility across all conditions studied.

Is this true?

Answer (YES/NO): NO